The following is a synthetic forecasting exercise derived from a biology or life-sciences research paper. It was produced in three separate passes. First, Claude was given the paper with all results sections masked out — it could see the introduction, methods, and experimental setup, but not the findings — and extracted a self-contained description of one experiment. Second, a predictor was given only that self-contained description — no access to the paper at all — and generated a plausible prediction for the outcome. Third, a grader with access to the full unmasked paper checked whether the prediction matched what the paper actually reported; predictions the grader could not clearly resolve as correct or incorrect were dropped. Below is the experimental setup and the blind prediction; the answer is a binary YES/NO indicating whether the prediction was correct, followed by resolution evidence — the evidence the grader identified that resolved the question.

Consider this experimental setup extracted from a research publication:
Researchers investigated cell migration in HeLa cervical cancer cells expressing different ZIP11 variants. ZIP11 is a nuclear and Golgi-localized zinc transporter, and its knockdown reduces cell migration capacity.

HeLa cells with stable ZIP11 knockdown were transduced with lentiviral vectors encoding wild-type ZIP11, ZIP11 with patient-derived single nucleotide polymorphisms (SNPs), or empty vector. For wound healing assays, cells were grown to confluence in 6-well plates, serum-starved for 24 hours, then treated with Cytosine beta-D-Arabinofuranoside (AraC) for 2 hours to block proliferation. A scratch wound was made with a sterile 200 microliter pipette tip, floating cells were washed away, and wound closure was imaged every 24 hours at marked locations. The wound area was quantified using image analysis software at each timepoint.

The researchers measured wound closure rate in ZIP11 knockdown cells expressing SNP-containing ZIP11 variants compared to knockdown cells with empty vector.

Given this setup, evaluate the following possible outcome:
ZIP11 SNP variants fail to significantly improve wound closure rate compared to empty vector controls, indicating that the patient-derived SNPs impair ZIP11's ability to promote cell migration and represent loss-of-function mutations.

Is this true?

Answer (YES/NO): NO